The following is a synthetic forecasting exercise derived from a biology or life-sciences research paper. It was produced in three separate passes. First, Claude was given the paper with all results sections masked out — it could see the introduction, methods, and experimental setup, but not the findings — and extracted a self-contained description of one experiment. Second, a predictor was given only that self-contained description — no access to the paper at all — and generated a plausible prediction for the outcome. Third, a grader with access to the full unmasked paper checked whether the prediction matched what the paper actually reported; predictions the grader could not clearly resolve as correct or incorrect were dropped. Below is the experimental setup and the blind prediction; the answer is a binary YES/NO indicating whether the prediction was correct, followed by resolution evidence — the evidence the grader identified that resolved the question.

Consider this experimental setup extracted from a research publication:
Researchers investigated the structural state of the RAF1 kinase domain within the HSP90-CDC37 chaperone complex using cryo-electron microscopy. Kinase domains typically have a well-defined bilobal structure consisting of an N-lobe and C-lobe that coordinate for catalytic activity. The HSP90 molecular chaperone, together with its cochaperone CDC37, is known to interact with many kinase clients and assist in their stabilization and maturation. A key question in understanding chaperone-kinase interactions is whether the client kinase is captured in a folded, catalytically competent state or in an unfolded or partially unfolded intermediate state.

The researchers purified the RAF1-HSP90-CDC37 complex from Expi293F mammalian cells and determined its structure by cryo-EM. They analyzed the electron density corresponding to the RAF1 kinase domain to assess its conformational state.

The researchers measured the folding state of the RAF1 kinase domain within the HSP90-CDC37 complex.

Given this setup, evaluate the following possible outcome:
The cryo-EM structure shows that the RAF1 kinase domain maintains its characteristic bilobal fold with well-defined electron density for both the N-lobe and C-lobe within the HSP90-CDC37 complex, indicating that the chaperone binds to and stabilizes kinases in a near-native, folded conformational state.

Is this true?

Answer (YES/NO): NO